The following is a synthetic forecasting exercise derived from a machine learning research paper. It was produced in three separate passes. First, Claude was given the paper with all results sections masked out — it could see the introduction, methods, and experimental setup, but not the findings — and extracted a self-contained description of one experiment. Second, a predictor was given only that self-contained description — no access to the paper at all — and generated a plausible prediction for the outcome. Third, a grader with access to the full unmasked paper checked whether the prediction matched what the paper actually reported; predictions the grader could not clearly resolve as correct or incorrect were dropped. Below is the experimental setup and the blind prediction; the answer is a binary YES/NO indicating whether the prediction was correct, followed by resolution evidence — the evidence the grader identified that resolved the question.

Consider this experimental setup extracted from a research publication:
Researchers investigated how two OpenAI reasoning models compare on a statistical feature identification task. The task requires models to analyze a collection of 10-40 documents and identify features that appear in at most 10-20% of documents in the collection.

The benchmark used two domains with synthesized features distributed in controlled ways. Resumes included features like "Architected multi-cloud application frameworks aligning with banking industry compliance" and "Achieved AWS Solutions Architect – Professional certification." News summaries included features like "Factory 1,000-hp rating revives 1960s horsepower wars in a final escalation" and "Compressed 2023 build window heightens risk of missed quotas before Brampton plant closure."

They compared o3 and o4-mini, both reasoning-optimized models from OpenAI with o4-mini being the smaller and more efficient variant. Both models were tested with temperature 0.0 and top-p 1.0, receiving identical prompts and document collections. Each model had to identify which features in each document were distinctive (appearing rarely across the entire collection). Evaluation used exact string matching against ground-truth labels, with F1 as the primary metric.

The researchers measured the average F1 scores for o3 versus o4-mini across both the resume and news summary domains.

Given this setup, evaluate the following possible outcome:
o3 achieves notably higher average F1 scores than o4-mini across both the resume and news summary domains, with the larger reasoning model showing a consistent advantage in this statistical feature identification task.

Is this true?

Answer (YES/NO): YES